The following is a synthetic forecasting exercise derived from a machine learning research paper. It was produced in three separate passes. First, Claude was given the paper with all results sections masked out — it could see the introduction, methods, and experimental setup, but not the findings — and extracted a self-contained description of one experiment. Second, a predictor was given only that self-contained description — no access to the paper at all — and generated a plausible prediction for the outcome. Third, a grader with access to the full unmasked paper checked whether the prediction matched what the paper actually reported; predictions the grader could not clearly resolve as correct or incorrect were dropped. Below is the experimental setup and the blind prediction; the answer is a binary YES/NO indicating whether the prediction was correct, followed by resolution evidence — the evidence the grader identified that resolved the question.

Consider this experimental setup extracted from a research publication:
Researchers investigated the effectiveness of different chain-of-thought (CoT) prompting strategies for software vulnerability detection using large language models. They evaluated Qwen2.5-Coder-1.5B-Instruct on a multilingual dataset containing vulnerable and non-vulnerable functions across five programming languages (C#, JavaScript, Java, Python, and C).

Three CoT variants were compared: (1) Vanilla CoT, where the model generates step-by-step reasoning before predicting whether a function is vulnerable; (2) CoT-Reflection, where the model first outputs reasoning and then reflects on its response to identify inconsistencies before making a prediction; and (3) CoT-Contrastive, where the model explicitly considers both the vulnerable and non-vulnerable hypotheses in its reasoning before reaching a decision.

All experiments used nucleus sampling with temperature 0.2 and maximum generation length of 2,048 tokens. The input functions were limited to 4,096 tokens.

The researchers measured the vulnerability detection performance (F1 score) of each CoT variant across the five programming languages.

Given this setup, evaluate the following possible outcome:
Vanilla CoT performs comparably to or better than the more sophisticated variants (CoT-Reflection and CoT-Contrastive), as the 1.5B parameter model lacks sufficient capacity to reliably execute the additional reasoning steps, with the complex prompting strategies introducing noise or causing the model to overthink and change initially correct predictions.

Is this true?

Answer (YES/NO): NO